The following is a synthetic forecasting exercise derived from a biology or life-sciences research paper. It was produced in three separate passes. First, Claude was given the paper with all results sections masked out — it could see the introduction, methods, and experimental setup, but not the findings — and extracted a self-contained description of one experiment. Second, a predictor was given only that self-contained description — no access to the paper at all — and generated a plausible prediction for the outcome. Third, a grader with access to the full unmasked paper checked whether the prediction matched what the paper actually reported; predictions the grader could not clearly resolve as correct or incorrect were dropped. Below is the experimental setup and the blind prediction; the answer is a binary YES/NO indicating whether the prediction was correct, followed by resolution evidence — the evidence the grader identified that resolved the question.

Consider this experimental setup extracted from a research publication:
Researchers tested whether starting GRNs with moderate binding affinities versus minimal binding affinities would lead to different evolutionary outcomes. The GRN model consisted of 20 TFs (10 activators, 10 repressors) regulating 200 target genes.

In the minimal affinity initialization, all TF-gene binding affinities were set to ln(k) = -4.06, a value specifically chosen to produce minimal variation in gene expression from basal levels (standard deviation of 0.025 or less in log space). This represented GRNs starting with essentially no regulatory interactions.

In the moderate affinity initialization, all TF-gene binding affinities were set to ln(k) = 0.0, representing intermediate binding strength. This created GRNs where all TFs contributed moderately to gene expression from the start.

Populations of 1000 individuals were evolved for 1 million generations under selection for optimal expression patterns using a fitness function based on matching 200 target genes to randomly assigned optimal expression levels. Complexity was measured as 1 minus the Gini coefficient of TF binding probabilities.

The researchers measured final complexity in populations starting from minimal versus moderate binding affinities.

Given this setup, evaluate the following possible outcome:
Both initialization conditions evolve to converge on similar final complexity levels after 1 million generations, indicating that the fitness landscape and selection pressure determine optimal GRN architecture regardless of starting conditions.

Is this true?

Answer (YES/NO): YES